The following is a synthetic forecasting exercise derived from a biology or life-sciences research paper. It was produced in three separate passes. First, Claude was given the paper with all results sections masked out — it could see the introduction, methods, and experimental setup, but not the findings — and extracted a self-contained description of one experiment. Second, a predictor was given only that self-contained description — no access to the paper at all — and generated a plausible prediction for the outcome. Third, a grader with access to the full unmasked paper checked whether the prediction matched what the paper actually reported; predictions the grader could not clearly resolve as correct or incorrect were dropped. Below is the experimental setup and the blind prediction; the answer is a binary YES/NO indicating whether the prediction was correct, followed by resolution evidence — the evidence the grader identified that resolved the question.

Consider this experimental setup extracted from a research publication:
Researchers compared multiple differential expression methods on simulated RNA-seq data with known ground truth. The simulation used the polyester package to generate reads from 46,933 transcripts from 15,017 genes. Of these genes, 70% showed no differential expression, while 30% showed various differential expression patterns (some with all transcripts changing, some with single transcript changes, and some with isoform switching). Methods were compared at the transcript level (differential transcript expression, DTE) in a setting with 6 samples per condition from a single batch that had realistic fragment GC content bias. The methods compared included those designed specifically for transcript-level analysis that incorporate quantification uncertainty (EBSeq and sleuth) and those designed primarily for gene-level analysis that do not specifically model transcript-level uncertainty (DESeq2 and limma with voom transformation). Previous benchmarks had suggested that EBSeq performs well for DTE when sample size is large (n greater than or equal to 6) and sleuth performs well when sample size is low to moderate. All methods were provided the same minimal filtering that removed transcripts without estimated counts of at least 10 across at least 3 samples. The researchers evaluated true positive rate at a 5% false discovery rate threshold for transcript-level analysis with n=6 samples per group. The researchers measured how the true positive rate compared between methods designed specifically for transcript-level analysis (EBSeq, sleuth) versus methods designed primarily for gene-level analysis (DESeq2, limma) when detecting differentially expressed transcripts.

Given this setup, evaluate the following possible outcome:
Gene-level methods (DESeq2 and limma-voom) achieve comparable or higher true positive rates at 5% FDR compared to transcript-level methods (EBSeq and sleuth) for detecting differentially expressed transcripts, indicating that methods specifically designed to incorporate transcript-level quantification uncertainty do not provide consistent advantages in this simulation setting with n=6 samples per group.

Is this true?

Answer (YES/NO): NO